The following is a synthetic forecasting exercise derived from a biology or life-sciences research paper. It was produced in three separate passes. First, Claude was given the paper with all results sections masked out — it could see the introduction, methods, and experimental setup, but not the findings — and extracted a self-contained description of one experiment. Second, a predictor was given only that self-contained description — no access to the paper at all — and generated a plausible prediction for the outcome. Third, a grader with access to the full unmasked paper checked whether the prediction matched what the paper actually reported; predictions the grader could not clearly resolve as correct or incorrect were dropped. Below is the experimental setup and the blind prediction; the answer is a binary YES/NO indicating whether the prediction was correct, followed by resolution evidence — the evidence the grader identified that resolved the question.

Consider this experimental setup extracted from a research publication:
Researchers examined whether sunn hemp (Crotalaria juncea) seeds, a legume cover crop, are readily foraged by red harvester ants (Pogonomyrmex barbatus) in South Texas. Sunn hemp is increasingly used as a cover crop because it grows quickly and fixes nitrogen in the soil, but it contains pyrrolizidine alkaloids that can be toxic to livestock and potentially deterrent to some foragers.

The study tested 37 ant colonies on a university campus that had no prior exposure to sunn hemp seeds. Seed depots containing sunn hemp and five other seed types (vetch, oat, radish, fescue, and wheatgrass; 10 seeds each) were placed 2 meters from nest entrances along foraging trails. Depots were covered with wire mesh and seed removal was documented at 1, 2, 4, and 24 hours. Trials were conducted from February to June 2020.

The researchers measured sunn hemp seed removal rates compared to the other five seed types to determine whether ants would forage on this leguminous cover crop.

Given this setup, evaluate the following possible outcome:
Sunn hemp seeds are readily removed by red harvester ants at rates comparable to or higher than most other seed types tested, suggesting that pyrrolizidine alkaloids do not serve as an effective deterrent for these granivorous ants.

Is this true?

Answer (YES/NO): NO